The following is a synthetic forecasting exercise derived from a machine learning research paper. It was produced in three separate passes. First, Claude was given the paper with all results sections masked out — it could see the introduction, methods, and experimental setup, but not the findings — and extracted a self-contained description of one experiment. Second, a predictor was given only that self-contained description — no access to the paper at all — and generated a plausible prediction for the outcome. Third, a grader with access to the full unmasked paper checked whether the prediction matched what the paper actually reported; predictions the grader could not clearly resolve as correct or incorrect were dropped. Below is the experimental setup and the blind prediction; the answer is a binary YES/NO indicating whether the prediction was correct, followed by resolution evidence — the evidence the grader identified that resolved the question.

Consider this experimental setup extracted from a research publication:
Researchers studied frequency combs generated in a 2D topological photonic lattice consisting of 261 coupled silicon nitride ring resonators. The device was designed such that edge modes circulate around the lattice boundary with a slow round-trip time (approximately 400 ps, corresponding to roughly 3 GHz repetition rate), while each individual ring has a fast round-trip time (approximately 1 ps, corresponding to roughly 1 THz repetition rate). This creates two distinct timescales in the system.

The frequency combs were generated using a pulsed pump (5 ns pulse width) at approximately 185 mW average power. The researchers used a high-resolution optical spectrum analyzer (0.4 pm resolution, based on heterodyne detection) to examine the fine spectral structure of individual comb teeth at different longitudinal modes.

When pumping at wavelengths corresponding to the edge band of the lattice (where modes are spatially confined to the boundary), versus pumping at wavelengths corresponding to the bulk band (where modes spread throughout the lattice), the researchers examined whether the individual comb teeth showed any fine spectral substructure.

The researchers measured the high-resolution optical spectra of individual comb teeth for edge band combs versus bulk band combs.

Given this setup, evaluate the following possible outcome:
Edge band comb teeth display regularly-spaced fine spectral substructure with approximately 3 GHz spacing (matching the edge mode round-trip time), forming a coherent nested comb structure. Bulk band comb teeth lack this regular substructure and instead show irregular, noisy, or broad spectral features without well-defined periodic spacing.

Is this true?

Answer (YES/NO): YES